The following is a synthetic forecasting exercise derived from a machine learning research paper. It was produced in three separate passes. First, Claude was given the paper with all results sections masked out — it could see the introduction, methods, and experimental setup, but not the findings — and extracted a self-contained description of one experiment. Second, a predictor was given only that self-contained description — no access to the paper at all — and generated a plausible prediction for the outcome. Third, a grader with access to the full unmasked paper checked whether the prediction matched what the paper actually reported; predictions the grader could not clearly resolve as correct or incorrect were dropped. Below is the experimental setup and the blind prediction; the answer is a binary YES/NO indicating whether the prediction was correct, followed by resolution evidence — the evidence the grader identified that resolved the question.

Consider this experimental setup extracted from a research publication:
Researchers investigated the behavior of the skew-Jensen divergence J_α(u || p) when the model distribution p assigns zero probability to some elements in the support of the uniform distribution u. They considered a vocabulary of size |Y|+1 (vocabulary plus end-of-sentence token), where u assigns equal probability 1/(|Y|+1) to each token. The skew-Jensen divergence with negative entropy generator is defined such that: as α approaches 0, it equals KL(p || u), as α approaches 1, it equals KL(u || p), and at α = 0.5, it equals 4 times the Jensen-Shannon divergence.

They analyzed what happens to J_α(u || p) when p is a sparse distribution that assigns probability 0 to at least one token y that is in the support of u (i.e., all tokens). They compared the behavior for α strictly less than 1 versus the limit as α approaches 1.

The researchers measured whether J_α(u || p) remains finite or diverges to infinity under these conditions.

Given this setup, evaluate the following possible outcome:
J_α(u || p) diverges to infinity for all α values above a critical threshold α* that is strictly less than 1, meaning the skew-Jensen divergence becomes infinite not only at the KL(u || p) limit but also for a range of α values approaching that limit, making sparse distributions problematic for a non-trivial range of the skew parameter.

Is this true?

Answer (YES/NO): NO